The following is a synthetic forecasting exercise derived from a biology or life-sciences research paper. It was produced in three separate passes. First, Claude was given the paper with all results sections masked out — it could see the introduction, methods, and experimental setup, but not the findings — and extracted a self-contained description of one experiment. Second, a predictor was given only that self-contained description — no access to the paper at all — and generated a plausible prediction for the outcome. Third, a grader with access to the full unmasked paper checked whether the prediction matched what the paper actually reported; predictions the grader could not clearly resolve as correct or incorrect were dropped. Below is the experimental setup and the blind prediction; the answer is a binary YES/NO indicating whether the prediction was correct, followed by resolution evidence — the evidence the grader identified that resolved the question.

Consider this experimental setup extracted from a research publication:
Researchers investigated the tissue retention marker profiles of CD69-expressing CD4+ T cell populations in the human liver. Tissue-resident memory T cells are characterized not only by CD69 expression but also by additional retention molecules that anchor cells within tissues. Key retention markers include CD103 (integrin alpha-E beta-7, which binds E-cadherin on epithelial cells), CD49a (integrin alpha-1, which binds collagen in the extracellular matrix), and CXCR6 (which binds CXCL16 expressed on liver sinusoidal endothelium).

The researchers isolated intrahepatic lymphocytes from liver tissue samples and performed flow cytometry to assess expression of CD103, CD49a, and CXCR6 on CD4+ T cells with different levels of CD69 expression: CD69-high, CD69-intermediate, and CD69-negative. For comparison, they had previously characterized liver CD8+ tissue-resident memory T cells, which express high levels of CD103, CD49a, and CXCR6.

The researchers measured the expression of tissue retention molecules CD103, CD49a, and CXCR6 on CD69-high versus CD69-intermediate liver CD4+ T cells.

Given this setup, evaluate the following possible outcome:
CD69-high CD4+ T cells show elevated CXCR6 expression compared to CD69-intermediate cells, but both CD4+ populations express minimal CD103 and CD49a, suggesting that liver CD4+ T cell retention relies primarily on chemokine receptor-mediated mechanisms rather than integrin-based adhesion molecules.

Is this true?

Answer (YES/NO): NO